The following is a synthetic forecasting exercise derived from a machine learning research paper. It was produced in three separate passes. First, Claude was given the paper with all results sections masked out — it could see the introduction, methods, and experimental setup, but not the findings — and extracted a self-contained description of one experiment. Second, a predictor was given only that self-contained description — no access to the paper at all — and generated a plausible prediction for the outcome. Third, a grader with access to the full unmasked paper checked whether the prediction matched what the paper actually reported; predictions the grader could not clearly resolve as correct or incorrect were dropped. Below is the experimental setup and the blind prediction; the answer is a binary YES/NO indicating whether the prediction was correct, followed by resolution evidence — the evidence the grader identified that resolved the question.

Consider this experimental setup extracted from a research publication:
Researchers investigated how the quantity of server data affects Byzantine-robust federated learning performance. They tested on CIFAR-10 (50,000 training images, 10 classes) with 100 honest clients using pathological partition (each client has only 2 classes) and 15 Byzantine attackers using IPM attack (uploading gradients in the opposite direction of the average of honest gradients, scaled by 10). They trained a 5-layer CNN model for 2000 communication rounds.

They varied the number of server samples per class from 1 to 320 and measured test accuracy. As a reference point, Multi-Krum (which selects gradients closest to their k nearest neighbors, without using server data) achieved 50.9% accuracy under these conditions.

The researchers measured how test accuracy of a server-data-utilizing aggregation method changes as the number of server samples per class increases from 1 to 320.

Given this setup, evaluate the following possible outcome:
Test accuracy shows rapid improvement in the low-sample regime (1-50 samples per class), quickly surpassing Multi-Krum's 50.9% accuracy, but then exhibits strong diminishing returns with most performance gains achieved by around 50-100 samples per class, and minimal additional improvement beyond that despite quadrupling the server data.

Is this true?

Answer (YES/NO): NO